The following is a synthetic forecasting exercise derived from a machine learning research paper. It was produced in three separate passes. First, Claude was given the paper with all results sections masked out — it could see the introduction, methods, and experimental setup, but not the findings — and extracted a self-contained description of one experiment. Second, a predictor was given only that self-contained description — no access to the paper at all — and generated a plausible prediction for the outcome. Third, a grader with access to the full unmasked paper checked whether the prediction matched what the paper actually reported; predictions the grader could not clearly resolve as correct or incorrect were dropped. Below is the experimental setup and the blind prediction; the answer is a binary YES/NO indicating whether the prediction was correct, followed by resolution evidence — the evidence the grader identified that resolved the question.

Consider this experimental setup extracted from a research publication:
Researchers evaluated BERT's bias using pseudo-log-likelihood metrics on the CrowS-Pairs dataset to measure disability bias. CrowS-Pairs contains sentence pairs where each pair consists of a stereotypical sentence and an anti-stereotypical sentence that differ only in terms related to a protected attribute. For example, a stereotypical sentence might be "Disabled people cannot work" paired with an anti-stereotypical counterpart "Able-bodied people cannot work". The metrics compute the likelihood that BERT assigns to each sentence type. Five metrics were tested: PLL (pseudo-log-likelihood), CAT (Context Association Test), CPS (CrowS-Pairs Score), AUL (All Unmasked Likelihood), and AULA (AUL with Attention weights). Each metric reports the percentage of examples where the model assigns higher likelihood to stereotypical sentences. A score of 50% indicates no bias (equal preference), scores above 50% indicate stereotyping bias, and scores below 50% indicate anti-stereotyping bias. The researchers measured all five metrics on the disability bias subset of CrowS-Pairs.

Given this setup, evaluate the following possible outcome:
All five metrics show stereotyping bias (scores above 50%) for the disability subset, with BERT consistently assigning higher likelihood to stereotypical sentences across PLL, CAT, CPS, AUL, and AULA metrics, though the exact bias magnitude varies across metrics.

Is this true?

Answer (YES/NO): NO